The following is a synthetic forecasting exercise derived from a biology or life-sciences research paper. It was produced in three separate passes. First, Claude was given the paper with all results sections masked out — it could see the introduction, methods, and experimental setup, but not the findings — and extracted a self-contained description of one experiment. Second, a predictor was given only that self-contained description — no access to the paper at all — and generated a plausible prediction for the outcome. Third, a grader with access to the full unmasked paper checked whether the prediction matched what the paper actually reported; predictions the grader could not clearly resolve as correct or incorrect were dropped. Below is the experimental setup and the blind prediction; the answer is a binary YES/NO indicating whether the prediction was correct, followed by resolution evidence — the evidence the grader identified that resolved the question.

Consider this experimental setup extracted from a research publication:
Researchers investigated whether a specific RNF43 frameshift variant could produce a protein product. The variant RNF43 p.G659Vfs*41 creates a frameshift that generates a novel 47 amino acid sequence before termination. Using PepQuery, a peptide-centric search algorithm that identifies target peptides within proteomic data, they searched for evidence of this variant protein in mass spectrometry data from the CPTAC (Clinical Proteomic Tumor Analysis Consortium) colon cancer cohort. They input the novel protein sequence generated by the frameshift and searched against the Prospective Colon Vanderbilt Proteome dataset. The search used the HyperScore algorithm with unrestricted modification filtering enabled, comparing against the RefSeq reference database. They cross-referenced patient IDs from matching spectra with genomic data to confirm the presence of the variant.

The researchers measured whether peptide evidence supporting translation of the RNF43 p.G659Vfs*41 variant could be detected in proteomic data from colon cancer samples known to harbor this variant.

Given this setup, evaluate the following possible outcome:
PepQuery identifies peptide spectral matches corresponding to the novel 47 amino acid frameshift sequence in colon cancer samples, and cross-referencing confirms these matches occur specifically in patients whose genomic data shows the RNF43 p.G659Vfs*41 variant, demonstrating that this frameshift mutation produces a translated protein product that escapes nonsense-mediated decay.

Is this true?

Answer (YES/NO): YES